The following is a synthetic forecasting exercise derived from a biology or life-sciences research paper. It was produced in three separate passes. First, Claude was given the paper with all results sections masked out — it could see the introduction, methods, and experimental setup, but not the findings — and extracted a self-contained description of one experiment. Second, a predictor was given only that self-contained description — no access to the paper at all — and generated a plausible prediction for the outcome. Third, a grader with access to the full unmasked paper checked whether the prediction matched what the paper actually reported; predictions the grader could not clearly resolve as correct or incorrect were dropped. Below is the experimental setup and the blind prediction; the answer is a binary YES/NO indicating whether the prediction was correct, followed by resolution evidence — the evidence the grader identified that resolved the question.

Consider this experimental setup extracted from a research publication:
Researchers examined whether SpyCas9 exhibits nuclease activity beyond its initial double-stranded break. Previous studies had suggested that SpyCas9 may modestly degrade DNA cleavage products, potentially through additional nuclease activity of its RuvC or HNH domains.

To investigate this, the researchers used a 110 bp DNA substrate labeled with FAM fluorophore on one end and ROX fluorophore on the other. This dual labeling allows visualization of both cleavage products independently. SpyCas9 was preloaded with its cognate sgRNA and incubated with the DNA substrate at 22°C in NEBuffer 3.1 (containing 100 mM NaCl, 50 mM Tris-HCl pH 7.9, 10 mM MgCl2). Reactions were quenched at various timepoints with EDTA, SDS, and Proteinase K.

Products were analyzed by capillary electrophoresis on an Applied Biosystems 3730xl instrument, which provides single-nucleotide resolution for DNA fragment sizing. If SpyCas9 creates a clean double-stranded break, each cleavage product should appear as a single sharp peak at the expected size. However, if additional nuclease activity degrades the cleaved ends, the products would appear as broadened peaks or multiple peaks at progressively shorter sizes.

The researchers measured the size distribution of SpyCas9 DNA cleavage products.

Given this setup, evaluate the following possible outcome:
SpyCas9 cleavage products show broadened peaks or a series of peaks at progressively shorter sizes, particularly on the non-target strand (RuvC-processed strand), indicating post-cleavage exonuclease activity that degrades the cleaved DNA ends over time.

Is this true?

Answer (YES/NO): YES